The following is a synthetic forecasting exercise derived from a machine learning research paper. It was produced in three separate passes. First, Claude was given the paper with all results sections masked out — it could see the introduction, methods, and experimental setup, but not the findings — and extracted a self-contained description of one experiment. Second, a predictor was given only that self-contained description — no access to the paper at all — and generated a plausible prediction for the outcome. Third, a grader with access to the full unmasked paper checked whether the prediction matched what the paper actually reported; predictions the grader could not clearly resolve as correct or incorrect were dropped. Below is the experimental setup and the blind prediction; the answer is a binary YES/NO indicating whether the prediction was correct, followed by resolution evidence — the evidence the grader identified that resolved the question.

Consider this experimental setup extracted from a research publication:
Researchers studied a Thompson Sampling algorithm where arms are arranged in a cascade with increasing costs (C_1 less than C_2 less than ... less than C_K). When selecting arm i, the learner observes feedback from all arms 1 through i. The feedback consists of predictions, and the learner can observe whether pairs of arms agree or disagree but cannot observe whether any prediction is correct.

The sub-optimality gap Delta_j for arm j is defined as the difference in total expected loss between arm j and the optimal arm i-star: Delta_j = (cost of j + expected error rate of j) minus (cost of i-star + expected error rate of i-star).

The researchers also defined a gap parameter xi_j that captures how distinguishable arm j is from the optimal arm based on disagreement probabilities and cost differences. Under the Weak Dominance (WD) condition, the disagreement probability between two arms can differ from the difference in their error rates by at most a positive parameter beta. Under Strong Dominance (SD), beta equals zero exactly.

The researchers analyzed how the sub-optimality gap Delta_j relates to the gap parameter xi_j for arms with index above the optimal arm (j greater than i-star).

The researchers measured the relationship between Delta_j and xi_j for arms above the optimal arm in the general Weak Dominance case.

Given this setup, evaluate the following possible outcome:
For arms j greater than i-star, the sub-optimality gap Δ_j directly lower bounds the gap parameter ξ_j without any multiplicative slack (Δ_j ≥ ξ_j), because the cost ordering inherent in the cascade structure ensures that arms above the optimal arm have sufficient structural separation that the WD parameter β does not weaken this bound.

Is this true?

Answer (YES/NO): YES